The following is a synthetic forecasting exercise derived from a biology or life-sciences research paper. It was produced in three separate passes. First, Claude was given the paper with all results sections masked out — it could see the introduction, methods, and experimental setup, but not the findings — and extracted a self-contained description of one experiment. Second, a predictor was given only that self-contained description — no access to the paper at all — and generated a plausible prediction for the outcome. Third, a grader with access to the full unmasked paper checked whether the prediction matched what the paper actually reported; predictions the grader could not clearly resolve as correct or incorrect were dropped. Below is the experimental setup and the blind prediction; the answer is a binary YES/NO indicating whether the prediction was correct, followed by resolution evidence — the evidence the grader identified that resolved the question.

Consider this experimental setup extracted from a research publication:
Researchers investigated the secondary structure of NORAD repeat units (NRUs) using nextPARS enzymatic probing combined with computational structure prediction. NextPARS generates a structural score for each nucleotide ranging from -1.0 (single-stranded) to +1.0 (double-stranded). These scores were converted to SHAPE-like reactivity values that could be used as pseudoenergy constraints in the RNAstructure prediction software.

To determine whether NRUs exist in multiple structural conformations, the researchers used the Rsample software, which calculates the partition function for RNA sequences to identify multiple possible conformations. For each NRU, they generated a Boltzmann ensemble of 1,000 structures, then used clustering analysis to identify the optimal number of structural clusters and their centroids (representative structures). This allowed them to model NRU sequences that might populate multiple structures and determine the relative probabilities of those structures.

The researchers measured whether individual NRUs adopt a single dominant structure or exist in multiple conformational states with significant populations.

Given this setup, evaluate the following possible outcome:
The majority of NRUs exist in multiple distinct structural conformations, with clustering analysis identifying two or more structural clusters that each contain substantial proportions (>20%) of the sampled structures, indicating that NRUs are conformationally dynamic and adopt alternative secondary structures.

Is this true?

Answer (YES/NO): NO